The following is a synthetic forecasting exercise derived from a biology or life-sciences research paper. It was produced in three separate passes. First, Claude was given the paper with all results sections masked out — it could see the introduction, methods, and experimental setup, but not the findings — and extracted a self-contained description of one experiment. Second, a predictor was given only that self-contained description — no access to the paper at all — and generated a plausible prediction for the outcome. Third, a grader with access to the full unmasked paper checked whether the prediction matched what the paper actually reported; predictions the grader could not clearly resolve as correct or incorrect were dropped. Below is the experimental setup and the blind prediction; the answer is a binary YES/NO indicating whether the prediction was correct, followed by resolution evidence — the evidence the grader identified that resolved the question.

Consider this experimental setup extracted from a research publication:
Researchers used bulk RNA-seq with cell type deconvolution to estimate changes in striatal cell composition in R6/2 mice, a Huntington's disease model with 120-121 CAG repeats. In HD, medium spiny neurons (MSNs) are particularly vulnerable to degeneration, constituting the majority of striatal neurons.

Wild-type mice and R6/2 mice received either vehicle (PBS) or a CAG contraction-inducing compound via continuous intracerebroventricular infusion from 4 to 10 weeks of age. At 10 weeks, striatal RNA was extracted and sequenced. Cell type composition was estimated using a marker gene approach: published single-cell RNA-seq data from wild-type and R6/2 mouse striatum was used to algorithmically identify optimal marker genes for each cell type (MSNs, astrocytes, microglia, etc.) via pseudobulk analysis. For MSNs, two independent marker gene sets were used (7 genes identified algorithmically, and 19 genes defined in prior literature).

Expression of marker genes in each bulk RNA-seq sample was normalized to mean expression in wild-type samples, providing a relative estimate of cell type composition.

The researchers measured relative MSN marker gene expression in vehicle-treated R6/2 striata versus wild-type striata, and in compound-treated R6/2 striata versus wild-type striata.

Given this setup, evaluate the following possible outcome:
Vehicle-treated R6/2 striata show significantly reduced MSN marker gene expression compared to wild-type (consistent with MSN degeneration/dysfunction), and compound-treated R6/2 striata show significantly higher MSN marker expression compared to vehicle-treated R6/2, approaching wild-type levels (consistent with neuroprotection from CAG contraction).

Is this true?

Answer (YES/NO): YES